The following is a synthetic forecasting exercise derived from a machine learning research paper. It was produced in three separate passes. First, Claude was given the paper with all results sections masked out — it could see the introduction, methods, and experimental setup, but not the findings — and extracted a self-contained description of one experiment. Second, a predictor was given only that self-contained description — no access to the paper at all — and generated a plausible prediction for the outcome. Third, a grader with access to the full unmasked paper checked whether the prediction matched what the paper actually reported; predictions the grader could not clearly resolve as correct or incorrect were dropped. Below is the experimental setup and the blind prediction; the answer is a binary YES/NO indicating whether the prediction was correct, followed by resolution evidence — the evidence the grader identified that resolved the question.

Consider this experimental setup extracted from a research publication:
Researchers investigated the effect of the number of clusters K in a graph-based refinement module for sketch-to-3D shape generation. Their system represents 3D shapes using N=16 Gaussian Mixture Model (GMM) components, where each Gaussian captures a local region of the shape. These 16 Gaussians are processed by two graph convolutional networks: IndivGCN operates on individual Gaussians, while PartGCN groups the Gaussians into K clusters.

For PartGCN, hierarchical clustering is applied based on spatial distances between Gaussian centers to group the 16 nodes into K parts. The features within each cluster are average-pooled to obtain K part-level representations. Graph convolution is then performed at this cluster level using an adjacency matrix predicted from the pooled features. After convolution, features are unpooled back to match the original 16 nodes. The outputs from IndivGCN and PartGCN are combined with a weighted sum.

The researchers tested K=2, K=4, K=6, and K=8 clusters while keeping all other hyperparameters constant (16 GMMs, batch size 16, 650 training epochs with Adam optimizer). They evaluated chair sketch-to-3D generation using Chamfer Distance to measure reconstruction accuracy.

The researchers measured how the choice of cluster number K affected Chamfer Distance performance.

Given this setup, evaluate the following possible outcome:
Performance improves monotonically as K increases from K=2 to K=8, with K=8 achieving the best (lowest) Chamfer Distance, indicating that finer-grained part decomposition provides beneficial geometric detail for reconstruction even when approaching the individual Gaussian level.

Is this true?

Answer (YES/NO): NO